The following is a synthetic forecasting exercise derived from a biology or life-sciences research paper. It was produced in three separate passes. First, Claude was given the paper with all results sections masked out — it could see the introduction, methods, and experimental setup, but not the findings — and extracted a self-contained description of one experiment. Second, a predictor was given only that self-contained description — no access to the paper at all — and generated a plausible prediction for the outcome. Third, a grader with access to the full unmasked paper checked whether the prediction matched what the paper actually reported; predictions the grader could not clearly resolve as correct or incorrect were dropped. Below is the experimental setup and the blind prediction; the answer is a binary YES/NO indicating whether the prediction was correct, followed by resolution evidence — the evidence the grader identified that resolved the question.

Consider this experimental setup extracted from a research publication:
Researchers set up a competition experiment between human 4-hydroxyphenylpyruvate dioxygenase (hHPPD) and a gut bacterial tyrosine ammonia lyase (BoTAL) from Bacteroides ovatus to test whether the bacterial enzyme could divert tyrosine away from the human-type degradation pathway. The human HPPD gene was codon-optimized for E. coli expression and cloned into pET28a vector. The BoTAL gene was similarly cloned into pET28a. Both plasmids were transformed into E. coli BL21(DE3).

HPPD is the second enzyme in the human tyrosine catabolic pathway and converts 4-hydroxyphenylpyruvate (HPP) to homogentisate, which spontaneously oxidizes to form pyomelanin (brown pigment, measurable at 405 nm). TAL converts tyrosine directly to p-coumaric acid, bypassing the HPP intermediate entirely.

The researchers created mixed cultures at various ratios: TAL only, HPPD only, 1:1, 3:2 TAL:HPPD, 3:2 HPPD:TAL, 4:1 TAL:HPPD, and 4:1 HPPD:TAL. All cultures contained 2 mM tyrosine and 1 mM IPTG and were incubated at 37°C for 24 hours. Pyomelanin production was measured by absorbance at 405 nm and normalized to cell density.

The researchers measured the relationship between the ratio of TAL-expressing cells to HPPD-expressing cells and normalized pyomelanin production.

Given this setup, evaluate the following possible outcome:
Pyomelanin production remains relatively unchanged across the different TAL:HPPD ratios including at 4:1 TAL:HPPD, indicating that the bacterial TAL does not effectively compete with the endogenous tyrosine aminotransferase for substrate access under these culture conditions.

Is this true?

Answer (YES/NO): NO